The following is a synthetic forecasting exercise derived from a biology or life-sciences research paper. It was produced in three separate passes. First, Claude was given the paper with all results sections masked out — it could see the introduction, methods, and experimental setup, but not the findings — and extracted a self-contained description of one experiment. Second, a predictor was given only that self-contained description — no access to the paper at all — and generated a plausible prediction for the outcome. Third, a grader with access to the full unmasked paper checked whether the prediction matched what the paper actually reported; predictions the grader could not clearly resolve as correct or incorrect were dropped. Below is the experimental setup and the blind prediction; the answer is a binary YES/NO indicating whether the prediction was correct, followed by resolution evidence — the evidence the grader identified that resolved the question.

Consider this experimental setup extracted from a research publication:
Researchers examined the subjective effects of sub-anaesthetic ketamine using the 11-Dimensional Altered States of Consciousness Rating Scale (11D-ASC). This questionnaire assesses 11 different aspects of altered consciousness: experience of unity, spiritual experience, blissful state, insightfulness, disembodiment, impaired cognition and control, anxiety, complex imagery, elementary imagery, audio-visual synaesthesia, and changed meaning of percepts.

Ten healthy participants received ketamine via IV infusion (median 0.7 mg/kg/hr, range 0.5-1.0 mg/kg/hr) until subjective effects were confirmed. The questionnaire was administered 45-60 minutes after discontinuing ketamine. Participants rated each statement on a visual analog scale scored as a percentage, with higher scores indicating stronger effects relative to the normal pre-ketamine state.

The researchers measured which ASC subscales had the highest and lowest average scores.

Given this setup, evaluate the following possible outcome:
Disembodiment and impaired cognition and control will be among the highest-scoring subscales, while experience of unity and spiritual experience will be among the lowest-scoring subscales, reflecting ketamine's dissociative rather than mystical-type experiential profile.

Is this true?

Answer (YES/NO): NO